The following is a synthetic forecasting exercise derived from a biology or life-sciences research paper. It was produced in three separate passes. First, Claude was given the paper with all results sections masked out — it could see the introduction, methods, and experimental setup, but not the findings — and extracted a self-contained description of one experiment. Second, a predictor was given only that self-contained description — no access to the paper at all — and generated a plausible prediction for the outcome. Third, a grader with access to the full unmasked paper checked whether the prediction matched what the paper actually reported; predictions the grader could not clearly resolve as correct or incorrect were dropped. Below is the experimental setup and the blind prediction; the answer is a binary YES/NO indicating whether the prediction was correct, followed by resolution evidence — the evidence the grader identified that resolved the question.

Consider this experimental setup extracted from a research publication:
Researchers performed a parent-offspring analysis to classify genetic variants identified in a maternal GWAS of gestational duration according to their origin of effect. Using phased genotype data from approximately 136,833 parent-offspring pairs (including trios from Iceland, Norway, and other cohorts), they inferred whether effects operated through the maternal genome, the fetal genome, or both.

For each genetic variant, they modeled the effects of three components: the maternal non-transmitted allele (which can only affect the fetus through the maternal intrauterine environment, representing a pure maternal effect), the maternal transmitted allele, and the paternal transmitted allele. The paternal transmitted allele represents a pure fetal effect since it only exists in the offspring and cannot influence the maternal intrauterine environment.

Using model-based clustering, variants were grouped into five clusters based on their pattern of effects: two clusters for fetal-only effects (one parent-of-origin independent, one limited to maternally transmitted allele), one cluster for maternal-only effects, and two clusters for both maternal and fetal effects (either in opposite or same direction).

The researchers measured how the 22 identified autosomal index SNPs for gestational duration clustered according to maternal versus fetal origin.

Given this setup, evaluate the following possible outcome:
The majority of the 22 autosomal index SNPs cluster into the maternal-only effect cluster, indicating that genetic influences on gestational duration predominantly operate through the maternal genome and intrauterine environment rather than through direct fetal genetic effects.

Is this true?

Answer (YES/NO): YES